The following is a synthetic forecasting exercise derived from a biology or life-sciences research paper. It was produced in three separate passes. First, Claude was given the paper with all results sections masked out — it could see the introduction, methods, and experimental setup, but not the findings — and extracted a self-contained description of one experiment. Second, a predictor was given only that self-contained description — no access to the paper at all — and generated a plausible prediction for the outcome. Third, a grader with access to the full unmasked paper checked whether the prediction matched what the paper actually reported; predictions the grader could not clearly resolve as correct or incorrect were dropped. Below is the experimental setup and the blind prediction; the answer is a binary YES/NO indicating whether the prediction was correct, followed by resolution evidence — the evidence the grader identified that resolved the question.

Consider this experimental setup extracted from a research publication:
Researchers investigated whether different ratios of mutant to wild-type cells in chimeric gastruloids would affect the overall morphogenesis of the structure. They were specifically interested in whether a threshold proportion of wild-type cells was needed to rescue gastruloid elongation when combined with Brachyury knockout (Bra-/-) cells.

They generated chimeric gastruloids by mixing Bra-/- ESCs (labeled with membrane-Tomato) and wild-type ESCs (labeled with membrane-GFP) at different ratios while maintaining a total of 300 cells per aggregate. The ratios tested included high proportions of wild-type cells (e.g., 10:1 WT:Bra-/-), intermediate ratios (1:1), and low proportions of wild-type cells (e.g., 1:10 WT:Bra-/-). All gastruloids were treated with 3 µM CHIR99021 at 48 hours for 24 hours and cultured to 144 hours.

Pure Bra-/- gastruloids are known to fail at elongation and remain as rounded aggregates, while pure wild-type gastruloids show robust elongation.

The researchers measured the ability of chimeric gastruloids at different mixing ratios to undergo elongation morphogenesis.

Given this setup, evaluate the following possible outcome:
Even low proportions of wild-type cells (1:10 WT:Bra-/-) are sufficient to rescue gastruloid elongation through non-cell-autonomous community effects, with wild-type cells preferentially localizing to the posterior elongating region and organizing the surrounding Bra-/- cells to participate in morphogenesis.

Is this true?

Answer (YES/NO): NO